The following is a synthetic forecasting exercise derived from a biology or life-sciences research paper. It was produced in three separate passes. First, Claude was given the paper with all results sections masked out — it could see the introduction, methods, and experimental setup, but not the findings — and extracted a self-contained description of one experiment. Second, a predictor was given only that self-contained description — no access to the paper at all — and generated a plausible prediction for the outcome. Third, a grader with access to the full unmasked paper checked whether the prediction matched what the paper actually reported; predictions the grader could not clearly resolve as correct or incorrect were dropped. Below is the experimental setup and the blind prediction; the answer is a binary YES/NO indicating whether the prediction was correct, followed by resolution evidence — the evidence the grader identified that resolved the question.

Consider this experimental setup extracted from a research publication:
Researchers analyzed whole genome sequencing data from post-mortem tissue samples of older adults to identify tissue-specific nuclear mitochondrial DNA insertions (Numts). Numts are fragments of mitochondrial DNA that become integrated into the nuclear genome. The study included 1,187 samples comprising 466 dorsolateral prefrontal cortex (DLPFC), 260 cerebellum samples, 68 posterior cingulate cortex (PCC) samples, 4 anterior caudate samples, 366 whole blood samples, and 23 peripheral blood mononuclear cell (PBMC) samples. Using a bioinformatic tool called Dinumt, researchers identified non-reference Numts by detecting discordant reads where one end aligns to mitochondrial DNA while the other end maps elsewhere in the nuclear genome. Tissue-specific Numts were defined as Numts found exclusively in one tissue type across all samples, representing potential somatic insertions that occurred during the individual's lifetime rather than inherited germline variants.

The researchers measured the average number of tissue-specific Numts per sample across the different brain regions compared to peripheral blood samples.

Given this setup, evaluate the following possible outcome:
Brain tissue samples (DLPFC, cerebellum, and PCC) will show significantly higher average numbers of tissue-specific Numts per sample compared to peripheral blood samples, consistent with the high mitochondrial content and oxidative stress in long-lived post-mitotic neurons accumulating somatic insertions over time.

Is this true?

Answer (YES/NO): YES